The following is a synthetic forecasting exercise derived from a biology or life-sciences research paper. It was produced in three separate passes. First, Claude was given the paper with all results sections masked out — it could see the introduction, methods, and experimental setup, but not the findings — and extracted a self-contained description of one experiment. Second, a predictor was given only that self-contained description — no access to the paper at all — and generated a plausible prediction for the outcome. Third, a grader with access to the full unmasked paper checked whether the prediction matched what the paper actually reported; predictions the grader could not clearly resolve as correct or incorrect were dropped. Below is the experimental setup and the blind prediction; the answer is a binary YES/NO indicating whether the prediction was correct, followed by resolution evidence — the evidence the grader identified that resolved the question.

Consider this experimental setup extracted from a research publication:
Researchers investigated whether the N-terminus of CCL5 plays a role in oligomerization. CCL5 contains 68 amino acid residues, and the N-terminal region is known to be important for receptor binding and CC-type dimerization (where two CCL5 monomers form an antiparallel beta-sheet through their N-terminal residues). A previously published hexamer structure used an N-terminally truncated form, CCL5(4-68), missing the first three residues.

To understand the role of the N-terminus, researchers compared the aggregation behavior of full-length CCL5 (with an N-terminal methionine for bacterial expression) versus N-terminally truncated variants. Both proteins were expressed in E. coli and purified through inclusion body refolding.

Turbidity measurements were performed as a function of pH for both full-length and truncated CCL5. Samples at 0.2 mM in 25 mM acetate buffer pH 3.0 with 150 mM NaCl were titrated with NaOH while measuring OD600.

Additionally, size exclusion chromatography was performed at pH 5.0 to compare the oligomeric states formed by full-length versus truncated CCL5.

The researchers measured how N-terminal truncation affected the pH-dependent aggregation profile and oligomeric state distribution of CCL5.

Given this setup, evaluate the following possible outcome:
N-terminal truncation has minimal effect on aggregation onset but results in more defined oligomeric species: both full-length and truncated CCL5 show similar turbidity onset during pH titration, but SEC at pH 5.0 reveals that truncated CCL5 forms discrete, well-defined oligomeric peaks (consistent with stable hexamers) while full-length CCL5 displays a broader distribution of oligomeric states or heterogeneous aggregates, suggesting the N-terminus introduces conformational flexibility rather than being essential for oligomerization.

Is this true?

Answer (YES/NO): NO